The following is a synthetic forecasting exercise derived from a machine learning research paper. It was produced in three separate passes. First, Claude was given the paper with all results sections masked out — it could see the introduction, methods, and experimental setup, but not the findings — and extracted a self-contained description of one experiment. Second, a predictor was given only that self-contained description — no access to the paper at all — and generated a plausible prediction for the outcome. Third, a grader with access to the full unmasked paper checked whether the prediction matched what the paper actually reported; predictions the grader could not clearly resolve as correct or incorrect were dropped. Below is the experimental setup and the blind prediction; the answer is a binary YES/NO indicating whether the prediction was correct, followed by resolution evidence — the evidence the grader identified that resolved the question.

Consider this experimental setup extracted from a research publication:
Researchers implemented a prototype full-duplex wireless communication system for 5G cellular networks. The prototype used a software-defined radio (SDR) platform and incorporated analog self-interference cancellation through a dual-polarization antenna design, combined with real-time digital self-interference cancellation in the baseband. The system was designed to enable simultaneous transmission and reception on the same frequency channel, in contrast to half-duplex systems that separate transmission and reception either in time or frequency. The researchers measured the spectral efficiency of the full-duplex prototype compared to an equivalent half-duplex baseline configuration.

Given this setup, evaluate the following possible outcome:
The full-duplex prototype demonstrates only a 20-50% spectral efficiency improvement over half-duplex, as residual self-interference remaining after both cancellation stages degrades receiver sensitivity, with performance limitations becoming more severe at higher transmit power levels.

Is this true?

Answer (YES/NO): NO